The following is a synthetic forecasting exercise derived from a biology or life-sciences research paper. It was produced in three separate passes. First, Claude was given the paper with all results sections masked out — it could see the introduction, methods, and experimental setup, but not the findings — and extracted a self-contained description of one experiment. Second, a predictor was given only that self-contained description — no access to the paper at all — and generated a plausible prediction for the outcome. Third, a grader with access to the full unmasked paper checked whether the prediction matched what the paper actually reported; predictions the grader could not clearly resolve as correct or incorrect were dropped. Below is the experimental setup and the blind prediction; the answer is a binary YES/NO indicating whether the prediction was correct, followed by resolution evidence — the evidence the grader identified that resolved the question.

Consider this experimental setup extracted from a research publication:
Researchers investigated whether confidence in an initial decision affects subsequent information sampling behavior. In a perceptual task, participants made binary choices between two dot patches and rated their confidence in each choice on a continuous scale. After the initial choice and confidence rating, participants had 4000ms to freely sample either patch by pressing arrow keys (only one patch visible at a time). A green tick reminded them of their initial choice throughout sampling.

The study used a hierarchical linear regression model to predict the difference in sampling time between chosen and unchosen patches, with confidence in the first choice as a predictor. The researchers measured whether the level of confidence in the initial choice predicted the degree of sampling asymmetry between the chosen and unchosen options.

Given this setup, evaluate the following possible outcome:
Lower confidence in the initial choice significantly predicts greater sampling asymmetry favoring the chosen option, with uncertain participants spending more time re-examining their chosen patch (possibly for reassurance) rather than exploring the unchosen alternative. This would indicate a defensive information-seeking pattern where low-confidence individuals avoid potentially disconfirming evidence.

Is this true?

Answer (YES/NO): NO